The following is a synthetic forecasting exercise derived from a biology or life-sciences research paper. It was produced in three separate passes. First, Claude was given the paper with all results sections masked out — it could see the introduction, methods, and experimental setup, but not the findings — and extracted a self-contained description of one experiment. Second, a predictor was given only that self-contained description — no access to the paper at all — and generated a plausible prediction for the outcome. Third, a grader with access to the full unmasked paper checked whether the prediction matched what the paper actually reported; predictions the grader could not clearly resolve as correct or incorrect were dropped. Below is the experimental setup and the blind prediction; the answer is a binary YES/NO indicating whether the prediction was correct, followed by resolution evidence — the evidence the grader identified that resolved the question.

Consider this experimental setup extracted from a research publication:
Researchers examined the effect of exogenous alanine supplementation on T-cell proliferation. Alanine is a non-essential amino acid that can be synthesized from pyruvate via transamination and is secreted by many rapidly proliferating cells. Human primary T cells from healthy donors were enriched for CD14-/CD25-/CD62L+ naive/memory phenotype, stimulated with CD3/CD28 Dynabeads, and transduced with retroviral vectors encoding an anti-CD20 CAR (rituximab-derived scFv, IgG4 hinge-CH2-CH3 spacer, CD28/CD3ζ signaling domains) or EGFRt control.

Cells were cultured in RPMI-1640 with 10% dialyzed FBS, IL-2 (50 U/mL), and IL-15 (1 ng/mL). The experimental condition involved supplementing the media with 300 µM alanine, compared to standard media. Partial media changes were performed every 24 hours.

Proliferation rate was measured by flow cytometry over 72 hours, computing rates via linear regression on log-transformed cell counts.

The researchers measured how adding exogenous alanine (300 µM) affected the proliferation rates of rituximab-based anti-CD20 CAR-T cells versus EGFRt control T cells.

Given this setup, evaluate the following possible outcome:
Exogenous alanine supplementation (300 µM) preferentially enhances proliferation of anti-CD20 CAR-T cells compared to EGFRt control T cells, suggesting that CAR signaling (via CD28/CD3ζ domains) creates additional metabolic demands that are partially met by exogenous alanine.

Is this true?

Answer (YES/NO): NO